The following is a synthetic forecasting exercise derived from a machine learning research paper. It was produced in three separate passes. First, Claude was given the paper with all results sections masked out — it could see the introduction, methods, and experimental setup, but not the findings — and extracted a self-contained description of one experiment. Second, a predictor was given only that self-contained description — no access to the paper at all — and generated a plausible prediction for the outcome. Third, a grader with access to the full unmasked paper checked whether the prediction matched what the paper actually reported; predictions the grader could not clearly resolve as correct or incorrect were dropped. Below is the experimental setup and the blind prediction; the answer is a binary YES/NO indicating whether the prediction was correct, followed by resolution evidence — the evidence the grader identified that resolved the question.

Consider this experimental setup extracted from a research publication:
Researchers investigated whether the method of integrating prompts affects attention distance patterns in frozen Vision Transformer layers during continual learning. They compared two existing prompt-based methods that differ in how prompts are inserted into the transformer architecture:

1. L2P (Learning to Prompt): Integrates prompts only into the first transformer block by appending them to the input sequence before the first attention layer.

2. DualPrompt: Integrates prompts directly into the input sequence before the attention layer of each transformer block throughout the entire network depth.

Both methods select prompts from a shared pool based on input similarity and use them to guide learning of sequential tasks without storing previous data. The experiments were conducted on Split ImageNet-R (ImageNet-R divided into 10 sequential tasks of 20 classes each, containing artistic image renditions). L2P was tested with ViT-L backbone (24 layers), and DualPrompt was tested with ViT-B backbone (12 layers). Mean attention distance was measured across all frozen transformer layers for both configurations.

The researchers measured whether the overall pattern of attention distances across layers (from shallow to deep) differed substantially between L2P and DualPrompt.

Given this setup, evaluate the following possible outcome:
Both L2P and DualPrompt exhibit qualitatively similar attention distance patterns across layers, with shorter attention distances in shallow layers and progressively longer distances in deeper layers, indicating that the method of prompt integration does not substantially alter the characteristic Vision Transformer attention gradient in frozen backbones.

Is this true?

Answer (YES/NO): YES